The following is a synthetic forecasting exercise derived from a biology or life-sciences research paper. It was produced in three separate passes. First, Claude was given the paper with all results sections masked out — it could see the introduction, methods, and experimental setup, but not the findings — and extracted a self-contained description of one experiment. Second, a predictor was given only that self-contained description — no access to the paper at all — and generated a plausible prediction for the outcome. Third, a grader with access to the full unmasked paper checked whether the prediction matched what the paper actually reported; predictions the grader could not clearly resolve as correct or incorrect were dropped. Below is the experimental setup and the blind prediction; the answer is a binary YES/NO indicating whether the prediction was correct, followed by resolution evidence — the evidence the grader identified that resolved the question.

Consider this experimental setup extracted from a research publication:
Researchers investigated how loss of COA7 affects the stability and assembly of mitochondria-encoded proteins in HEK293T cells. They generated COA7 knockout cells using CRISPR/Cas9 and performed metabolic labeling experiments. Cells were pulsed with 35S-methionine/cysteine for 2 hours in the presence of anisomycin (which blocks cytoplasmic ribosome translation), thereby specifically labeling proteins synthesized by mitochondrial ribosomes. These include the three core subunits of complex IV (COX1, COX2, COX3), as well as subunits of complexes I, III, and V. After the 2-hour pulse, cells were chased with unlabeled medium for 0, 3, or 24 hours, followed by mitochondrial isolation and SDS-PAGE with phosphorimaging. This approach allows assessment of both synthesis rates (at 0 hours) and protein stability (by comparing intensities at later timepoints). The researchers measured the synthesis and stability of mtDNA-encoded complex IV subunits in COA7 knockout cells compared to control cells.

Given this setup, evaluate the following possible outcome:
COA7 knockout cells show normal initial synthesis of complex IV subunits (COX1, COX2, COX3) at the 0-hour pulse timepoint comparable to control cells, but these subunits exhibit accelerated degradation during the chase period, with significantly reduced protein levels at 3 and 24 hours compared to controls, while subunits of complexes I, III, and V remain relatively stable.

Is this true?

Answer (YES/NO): NO